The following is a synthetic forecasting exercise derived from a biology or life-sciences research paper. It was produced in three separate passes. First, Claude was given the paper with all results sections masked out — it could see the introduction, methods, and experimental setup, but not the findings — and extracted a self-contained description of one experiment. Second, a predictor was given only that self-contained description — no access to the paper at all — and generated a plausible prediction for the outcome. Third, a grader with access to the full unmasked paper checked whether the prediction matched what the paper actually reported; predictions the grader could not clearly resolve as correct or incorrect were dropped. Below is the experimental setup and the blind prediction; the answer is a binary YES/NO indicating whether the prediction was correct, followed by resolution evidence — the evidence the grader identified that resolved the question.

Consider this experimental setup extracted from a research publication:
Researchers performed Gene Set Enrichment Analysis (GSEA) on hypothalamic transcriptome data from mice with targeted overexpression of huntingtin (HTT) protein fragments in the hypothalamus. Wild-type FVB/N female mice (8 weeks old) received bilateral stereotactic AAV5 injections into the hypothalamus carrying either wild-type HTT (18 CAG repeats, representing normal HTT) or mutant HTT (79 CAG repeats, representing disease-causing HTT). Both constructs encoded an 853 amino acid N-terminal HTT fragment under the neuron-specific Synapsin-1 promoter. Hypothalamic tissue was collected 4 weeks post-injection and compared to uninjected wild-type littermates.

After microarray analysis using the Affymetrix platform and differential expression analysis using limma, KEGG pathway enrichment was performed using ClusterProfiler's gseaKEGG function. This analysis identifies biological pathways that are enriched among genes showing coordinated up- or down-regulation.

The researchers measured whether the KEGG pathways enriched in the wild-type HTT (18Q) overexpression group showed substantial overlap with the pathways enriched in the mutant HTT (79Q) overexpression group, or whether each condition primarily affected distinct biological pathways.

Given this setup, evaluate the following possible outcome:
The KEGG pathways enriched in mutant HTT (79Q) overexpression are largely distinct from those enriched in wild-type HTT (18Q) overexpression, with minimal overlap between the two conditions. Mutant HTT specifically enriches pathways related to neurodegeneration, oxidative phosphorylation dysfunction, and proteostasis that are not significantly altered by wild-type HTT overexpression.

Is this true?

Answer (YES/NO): NO